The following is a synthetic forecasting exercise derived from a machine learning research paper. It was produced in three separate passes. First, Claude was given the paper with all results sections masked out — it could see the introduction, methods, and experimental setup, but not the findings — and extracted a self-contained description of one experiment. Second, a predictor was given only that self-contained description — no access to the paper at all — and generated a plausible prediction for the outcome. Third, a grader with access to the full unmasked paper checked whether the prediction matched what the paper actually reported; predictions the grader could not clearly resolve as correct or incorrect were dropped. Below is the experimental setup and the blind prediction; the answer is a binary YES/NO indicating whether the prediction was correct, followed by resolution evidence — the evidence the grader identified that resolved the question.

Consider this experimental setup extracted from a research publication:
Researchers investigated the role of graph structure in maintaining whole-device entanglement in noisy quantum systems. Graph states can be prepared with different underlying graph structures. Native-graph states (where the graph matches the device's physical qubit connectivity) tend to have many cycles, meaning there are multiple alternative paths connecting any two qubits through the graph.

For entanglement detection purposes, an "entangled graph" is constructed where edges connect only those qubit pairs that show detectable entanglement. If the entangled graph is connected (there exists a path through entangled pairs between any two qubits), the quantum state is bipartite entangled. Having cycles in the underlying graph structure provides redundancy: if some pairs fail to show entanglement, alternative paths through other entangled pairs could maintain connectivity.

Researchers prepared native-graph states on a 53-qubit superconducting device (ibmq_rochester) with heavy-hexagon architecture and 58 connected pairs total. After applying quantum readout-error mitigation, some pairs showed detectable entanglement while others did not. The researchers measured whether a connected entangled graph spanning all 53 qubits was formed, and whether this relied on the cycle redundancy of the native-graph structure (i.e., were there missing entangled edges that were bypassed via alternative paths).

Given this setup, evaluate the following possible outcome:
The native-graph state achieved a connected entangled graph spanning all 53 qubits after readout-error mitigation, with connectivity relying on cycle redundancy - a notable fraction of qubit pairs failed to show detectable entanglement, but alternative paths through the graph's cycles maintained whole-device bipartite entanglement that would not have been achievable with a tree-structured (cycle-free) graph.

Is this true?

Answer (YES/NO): NO